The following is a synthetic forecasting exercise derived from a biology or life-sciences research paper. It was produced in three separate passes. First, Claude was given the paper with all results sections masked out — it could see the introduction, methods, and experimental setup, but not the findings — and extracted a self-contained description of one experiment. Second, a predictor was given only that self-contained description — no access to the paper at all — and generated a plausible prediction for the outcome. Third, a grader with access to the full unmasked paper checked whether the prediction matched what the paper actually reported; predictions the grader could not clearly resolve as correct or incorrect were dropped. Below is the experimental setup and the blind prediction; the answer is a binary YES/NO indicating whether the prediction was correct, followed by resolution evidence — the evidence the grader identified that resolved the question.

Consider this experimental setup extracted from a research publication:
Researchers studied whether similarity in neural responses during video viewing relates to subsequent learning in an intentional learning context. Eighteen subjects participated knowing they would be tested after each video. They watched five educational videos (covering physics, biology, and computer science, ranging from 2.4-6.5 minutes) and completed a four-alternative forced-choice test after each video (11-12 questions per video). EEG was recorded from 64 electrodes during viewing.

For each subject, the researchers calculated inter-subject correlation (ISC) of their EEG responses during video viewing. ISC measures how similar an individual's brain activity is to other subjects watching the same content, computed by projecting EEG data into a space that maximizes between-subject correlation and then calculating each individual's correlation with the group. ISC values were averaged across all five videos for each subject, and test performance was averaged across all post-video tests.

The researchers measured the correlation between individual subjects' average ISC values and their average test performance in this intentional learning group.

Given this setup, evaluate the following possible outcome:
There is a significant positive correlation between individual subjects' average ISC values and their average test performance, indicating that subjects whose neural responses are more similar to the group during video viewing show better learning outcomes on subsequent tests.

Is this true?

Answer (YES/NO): YES